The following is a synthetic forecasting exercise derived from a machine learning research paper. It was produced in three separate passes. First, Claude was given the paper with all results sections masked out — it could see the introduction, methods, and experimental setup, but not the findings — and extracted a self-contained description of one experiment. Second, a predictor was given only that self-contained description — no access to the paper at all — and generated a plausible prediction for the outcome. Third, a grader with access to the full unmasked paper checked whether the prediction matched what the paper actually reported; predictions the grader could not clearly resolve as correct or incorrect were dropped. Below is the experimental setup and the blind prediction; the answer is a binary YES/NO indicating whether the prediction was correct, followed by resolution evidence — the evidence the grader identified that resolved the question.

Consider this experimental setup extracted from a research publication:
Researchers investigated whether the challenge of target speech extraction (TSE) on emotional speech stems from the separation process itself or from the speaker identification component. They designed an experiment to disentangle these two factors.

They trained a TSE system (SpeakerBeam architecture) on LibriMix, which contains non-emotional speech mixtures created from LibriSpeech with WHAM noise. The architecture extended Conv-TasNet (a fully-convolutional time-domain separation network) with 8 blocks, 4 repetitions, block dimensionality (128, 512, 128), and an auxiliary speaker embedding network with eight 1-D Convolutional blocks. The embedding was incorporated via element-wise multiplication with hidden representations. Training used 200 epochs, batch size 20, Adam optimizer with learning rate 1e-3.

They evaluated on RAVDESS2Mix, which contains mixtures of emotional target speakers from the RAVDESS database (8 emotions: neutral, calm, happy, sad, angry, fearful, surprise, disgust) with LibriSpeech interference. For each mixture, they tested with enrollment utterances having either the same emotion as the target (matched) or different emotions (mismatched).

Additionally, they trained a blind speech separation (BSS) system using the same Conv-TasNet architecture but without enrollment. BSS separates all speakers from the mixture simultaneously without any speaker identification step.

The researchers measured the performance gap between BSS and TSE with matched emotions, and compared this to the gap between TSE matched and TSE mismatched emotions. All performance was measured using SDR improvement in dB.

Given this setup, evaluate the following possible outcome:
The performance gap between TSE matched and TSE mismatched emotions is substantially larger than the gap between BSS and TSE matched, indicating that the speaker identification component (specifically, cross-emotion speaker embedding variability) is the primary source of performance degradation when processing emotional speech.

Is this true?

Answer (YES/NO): YES